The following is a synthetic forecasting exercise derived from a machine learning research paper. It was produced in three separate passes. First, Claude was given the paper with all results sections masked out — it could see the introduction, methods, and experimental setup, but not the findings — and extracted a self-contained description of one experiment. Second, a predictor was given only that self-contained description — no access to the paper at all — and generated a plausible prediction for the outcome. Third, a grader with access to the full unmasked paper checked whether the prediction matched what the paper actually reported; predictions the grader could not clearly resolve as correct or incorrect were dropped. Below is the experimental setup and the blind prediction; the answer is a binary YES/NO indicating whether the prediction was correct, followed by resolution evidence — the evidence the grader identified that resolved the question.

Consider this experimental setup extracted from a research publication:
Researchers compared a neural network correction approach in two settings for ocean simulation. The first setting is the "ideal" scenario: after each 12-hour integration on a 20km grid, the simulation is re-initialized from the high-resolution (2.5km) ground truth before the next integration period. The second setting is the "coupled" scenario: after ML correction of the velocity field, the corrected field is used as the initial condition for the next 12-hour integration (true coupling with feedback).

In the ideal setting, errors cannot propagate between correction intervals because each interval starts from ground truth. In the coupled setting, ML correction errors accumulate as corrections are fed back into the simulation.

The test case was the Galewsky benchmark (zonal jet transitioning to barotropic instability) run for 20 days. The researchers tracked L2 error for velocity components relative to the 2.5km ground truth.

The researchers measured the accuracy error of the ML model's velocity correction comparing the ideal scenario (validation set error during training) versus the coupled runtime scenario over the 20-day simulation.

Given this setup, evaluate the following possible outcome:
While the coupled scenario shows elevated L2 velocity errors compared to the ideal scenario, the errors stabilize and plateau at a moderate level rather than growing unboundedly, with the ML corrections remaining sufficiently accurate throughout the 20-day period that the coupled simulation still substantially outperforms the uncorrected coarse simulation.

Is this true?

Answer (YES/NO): YES